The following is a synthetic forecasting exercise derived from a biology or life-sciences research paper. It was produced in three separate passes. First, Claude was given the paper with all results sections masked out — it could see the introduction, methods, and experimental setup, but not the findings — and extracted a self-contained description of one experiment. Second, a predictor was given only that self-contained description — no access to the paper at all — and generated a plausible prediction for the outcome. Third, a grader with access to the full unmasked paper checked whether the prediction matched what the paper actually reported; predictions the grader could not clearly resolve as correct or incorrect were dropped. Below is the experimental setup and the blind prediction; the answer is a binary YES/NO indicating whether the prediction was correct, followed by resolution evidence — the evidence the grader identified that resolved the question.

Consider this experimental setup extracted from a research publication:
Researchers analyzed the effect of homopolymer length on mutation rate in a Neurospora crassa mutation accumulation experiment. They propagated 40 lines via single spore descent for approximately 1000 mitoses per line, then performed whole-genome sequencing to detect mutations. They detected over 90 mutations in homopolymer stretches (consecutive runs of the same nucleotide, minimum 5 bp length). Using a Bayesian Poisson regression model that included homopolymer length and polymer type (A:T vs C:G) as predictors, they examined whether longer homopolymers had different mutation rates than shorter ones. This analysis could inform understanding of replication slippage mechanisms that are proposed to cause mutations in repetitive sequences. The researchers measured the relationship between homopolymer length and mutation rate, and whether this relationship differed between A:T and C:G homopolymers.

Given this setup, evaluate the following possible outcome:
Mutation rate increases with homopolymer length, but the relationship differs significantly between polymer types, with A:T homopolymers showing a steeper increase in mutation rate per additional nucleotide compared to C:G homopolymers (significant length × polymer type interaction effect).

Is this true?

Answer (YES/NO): NO